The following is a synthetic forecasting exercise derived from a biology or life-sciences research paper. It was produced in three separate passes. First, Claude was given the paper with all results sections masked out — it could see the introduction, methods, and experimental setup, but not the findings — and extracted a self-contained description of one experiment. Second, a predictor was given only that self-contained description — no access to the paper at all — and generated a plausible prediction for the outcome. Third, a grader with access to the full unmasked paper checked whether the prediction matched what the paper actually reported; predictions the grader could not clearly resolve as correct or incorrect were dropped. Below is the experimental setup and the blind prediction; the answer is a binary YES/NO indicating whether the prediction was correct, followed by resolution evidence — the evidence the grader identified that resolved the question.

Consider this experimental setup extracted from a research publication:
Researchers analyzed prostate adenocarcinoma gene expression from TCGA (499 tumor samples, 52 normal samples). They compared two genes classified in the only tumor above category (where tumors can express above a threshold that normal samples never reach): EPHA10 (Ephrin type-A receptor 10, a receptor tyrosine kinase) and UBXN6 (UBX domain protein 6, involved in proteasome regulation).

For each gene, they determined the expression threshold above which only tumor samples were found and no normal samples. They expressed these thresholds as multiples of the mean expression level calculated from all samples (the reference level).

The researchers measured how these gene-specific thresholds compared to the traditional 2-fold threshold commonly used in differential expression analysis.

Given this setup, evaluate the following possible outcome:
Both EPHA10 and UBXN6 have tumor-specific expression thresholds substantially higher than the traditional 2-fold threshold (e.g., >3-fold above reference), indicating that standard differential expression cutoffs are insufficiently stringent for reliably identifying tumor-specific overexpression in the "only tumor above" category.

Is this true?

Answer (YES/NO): NO